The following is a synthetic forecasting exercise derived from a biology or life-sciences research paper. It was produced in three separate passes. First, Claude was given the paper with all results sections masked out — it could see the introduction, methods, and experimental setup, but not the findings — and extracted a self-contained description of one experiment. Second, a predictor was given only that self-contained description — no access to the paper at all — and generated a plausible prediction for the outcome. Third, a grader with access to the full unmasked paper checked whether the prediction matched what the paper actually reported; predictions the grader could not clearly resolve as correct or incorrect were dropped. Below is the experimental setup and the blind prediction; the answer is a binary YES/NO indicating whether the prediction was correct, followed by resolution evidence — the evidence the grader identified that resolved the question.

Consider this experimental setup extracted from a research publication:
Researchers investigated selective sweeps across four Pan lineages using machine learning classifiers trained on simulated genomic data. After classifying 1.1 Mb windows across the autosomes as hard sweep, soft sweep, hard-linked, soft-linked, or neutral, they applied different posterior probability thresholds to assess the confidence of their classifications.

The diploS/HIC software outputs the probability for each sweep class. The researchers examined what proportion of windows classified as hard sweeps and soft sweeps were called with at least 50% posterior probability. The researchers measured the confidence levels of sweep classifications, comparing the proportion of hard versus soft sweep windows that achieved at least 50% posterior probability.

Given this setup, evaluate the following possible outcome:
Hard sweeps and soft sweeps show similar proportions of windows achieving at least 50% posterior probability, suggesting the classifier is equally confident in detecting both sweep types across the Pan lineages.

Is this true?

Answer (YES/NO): NO